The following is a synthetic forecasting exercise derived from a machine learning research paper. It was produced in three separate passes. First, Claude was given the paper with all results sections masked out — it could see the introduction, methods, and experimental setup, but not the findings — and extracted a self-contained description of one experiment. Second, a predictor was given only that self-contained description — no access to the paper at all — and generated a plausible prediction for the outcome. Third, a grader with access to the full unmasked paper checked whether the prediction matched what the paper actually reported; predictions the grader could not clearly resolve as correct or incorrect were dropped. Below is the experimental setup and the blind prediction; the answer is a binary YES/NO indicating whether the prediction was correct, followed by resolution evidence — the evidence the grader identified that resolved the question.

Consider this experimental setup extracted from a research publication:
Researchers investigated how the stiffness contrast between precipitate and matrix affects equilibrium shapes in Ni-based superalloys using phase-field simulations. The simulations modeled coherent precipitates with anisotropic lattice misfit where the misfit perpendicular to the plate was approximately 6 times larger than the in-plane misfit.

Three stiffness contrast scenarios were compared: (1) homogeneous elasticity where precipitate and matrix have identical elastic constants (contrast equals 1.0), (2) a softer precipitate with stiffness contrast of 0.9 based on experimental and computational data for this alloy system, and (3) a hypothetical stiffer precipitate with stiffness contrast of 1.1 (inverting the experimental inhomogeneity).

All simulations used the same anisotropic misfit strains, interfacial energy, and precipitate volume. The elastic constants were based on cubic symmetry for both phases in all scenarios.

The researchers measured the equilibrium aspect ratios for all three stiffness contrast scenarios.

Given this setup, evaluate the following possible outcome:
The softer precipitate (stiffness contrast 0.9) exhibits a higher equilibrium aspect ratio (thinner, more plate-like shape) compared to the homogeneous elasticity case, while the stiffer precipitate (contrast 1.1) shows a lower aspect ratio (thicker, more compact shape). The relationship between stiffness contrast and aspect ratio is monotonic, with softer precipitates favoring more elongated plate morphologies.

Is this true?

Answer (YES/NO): NO